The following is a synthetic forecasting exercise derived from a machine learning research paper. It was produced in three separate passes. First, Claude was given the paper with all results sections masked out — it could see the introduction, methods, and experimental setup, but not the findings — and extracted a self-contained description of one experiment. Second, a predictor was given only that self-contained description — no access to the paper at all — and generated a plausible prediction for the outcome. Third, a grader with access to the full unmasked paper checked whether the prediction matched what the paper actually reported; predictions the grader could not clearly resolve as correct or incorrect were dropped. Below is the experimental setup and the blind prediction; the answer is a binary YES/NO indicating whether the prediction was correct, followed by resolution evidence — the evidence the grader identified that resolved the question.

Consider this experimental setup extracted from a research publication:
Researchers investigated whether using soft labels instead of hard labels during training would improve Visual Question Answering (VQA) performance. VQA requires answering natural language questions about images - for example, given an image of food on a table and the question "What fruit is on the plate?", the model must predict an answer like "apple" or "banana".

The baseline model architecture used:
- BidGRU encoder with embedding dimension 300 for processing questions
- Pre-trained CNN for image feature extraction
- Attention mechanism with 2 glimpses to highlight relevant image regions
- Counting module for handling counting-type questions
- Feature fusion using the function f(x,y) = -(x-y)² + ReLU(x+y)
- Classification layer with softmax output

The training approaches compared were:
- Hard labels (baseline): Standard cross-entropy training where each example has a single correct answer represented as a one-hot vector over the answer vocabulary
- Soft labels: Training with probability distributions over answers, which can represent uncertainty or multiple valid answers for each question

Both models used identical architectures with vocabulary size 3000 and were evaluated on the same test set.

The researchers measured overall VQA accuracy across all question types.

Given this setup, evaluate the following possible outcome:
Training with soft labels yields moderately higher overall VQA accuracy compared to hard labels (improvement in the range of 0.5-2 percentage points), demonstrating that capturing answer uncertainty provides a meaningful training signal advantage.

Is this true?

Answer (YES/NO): NO